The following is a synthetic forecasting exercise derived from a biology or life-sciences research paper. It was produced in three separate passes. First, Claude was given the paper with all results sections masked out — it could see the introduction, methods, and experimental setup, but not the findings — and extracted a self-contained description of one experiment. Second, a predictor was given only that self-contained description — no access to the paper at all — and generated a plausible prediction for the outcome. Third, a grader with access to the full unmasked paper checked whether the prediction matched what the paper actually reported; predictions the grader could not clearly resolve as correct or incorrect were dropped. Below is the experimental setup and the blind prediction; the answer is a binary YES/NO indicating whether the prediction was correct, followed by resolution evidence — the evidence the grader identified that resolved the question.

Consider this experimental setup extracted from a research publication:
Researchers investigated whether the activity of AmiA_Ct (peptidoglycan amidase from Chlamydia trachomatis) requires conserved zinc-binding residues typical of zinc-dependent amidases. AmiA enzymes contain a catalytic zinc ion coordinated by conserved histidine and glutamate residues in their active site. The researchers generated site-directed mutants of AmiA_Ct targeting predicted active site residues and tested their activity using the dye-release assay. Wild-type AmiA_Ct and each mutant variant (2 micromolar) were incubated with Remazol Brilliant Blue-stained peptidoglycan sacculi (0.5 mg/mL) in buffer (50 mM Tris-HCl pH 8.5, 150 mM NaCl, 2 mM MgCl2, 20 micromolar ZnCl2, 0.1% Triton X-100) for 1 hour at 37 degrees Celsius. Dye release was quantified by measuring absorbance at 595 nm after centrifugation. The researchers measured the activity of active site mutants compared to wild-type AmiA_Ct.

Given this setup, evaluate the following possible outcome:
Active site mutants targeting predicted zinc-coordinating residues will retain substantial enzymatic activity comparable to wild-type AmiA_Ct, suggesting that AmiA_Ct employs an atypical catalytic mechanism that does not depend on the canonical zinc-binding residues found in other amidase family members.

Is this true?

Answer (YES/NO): NO